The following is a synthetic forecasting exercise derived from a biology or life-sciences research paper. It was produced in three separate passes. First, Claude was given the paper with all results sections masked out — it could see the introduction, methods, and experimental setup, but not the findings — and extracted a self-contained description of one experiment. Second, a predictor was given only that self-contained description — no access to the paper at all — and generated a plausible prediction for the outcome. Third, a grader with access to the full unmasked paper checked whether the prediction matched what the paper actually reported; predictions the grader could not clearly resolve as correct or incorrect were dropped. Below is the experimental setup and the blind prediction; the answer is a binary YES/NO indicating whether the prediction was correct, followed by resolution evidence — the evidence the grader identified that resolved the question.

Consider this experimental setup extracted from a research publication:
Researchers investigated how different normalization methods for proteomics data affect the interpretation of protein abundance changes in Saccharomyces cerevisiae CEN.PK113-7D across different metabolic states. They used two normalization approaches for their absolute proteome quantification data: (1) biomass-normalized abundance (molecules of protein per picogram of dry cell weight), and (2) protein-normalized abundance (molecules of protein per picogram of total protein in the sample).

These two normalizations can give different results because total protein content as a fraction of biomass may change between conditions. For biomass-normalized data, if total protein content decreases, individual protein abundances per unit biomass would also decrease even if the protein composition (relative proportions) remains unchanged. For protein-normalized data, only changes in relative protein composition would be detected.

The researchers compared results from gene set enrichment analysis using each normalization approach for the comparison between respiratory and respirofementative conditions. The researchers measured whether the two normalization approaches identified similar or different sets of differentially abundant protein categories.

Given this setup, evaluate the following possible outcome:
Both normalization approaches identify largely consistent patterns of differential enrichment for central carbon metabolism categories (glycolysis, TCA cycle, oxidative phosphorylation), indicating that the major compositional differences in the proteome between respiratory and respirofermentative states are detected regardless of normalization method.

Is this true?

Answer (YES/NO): NO